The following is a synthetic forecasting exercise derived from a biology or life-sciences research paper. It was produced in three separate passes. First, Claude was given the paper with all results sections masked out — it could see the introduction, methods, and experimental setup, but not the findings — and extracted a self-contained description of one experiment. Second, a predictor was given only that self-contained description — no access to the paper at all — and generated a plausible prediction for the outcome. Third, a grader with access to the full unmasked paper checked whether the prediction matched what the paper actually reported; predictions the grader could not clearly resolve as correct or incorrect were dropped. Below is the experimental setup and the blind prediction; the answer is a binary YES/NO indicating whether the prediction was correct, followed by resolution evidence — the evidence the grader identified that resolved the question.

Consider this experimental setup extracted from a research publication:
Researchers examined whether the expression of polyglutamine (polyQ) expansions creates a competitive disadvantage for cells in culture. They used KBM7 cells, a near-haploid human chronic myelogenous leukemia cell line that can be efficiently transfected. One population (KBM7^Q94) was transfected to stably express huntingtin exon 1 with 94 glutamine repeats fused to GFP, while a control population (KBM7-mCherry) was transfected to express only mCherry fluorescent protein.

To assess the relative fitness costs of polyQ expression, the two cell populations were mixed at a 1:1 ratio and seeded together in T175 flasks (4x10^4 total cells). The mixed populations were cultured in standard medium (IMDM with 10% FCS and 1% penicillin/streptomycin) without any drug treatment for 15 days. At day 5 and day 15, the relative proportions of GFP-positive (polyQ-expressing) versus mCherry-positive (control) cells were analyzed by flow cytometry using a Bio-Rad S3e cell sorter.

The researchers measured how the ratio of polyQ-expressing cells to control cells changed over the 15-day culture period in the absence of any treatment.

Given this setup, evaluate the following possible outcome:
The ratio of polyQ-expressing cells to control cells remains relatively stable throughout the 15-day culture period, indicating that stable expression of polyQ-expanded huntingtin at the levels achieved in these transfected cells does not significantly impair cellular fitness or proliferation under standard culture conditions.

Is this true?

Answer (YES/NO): NO